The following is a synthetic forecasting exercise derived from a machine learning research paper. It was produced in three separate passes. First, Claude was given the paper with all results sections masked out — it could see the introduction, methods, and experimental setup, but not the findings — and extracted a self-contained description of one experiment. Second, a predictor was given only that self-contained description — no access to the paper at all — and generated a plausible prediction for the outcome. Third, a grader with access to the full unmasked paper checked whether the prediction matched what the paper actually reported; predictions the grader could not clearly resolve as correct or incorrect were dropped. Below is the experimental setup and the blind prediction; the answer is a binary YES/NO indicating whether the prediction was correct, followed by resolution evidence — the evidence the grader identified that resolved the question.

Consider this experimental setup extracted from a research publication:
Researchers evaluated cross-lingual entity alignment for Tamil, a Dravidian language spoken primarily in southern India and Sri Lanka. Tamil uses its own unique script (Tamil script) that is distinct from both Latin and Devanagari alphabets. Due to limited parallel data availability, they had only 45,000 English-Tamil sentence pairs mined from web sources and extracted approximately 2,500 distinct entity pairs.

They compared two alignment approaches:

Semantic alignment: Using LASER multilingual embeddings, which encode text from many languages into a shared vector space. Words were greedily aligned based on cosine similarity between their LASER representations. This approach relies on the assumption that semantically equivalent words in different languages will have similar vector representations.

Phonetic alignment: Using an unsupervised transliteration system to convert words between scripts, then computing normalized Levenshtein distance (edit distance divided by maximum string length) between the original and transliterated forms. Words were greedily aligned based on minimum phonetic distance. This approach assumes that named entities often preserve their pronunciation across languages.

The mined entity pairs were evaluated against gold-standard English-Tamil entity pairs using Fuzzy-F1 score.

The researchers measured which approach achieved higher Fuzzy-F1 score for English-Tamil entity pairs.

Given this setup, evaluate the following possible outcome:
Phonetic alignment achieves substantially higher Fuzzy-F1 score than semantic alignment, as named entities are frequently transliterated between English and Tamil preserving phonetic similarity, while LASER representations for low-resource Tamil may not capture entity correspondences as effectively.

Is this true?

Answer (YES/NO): YES